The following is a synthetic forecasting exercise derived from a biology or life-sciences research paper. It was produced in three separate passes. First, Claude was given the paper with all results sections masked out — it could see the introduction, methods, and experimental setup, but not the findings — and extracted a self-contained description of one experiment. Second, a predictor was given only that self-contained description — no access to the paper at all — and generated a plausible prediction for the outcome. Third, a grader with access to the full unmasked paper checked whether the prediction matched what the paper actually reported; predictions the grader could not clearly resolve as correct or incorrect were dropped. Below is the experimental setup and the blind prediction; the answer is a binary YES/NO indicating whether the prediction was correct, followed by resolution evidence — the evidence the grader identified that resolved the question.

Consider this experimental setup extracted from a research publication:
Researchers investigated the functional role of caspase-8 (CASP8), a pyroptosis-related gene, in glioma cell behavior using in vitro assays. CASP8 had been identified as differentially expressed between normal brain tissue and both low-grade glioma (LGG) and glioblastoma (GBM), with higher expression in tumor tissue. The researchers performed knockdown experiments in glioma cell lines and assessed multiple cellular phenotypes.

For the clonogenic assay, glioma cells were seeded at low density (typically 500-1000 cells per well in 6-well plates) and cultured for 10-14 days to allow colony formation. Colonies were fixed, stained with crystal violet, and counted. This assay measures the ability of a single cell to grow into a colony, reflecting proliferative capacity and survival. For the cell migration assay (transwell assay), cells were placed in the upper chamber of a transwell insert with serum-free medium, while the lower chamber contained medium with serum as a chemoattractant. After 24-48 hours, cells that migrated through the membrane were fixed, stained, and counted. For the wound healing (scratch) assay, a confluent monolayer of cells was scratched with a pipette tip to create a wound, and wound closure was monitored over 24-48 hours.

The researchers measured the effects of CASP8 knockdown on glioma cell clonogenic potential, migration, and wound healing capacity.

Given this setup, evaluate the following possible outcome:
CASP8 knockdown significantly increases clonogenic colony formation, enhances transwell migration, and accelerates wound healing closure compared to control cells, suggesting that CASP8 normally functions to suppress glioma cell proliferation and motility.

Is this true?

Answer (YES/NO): NO